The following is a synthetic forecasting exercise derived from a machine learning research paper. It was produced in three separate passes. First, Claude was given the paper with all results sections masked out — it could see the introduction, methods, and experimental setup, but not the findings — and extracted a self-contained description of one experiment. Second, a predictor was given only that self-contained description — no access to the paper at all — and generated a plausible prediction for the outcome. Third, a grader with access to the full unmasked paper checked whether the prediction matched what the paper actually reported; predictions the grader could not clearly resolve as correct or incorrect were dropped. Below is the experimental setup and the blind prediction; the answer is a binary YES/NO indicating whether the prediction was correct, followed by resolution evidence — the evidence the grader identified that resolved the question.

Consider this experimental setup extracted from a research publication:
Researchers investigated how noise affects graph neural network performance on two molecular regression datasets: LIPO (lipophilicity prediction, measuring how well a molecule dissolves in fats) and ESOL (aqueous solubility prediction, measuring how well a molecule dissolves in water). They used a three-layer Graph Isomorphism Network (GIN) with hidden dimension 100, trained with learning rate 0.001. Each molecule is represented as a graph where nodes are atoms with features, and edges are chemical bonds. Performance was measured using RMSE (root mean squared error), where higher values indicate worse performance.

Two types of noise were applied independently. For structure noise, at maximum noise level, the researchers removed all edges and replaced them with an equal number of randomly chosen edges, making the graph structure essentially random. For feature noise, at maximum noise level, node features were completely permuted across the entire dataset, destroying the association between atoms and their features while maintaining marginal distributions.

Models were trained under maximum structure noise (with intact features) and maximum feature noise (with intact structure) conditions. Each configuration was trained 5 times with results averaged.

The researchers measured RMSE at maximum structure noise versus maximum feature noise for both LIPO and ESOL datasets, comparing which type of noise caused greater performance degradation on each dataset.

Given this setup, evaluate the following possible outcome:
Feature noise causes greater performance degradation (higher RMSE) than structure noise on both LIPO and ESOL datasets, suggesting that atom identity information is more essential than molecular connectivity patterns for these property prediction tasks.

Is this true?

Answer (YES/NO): NO